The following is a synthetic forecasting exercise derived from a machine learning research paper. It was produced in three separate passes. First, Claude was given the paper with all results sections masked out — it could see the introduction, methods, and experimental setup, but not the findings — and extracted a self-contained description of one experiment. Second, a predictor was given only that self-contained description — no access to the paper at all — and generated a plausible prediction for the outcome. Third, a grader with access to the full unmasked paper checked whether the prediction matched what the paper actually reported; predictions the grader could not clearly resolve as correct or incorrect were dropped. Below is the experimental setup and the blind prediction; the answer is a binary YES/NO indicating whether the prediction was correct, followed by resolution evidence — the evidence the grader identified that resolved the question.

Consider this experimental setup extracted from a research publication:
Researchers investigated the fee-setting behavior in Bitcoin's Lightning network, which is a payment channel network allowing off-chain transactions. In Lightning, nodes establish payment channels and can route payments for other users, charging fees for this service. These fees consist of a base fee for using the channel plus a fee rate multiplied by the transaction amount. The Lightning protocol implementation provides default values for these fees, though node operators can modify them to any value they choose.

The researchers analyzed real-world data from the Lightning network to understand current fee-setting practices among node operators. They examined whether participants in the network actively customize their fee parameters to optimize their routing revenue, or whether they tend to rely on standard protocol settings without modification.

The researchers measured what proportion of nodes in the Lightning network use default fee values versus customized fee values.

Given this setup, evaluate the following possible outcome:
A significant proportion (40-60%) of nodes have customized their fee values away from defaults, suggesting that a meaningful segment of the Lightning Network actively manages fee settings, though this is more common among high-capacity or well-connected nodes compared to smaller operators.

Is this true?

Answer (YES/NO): NO